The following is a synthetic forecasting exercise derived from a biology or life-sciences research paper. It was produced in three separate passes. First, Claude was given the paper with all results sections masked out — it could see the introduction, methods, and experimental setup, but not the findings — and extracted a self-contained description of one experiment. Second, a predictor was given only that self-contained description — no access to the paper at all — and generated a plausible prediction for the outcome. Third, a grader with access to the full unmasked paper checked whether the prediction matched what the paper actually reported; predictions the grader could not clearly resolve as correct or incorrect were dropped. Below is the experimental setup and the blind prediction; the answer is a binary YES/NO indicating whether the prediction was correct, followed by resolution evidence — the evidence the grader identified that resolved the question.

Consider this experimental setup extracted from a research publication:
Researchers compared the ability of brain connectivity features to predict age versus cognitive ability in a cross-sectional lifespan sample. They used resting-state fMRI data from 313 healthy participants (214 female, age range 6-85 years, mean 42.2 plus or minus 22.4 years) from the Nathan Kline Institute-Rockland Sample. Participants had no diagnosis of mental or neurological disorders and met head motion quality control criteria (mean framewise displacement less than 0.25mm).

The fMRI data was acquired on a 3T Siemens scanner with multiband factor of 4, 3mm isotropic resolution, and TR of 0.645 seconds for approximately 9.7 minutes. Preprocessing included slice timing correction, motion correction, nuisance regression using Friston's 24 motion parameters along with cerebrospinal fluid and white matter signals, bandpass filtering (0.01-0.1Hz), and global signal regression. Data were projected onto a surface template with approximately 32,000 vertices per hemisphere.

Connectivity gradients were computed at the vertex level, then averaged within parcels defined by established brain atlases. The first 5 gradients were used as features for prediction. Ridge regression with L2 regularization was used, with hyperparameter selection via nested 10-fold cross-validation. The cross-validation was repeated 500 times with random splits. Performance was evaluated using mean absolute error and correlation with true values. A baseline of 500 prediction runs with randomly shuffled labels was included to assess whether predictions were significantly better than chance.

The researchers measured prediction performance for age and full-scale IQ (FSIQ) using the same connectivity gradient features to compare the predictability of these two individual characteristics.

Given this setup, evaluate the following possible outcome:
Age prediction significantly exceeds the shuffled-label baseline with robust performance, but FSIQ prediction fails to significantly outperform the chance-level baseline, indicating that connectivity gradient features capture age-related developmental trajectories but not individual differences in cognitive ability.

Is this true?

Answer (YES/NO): NO